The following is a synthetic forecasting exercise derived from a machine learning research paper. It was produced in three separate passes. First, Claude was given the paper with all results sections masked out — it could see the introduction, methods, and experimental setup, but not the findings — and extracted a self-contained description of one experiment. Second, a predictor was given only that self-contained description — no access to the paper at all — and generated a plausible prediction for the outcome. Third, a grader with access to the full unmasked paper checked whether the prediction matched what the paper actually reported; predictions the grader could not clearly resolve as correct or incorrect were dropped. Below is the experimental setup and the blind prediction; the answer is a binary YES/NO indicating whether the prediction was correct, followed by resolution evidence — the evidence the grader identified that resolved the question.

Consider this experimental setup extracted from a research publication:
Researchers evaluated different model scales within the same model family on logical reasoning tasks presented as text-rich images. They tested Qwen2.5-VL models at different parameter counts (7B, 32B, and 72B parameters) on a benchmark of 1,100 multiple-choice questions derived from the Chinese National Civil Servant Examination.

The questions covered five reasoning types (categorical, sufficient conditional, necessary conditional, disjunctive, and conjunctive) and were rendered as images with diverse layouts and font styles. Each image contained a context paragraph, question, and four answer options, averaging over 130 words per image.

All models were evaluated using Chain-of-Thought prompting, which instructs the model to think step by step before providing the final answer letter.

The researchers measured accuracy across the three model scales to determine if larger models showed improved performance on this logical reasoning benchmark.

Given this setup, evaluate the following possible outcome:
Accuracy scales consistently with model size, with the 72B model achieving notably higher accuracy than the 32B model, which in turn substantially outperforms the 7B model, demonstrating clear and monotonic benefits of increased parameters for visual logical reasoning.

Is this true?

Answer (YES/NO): NO